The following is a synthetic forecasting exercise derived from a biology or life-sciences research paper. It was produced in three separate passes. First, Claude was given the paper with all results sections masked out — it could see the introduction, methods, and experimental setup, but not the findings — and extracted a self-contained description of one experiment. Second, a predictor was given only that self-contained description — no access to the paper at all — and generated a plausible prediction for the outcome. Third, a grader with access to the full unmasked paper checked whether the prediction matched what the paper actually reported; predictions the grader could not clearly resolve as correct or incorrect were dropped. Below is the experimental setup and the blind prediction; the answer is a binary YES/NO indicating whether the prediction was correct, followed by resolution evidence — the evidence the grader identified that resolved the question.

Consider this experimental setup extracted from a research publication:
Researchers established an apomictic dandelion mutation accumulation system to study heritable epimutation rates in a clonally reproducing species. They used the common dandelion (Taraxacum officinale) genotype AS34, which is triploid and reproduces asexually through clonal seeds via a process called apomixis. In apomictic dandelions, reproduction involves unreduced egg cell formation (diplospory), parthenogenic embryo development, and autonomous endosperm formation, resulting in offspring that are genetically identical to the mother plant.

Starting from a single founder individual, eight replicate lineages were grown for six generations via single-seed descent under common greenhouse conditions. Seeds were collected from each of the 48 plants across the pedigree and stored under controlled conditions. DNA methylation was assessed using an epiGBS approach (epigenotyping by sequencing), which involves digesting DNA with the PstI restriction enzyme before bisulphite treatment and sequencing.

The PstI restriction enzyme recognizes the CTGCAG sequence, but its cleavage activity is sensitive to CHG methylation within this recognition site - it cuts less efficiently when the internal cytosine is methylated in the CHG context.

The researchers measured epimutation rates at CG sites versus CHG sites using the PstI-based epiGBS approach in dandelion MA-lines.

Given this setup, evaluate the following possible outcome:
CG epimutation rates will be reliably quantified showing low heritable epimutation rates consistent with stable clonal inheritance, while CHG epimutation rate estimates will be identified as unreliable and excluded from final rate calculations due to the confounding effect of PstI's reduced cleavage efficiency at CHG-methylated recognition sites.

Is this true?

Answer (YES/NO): NO